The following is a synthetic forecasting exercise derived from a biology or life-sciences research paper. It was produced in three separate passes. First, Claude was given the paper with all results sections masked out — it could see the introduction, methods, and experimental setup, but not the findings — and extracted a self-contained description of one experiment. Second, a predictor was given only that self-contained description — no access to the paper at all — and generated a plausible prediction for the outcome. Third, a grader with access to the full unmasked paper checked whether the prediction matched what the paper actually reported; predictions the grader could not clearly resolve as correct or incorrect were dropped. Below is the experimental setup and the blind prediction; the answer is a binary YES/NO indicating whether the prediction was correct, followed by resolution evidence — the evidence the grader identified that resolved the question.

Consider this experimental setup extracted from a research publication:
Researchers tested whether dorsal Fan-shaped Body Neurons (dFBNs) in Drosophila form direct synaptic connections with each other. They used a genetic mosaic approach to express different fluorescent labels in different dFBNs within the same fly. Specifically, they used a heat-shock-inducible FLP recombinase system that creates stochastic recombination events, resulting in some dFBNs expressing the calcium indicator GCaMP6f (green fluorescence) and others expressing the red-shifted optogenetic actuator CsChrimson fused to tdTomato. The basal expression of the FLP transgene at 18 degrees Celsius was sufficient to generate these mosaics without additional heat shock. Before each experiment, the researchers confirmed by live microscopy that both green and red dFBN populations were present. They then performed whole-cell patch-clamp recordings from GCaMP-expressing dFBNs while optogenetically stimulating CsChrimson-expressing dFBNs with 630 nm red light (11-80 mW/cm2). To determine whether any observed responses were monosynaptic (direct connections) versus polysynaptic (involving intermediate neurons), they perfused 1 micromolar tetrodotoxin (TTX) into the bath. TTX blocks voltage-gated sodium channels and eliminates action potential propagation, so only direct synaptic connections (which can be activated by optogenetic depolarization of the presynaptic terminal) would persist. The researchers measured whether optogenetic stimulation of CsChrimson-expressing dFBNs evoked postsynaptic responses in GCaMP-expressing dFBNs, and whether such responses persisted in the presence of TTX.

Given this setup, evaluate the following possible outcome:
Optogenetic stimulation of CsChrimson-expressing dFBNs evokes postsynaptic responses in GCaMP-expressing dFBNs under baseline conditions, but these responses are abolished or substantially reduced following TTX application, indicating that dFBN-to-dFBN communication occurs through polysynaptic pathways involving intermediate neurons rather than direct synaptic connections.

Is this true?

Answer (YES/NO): NO